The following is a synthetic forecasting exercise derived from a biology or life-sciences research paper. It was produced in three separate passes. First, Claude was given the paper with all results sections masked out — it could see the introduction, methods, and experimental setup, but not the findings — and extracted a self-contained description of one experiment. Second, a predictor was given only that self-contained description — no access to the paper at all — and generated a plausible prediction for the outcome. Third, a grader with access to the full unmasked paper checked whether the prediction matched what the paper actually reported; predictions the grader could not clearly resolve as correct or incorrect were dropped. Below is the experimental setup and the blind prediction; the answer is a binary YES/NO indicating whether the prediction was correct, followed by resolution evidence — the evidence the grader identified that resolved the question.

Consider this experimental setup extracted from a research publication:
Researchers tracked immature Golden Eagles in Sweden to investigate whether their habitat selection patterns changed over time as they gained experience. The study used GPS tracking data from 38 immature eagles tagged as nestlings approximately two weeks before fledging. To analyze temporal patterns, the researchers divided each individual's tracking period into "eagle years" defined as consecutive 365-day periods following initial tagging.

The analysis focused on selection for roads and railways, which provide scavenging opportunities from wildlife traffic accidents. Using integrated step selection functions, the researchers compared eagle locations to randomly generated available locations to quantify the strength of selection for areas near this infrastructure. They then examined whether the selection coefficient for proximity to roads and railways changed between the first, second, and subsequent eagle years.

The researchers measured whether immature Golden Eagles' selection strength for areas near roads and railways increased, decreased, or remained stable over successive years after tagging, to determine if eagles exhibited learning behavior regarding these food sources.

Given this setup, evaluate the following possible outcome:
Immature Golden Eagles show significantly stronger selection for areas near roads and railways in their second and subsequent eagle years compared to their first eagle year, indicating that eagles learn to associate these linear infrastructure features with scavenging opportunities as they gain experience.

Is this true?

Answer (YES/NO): YES